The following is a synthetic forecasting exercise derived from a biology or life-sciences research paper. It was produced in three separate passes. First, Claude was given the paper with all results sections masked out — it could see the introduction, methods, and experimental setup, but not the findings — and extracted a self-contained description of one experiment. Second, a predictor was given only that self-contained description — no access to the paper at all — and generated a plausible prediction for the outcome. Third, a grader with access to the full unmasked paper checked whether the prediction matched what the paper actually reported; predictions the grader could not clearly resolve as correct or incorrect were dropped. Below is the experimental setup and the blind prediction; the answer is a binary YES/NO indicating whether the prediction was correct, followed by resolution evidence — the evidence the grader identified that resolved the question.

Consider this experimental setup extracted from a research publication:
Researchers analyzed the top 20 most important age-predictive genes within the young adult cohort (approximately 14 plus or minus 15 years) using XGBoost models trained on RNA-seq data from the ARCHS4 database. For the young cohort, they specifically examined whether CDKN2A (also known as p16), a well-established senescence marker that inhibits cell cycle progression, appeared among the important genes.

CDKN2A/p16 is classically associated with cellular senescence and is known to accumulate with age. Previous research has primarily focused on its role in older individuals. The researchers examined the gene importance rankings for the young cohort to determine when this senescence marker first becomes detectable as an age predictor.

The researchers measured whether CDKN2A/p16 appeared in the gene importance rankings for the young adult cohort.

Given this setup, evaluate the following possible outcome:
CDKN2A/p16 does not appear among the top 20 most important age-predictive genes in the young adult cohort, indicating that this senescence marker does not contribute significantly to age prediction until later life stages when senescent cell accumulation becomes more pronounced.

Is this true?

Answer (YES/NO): NO